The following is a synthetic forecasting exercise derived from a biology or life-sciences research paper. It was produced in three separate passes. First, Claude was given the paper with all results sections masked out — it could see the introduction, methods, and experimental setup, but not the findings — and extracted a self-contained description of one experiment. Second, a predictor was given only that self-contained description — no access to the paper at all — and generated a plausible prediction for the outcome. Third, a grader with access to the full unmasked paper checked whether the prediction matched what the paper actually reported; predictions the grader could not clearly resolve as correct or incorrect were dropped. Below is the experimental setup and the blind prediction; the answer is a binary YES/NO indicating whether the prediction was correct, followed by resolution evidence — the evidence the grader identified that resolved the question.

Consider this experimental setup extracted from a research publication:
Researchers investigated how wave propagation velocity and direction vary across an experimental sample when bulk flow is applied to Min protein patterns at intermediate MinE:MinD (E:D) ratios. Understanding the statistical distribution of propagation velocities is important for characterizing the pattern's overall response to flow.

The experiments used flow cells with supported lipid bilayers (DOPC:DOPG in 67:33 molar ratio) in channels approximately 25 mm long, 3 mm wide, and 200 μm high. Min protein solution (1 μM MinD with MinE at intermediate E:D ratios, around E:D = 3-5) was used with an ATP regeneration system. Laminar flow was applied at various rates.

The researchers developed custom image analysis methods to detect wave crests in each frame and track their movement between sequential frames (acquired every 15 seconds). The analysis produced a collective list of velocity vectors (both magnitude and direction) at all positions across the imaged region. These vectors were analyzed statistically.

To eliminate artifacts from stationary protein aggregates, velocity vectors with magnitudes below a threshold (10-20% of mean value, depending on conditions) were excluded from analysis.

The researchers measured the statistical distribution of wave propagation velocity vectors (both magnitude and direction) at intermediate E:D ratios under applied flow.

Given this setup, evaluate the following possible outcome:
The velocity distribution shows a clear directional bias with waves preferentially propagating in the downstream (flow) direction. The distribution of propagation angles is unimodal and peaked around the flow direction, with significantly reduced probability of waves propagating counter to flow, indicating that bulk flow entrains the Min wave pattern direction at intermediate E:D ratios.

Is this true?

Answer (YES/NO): NO